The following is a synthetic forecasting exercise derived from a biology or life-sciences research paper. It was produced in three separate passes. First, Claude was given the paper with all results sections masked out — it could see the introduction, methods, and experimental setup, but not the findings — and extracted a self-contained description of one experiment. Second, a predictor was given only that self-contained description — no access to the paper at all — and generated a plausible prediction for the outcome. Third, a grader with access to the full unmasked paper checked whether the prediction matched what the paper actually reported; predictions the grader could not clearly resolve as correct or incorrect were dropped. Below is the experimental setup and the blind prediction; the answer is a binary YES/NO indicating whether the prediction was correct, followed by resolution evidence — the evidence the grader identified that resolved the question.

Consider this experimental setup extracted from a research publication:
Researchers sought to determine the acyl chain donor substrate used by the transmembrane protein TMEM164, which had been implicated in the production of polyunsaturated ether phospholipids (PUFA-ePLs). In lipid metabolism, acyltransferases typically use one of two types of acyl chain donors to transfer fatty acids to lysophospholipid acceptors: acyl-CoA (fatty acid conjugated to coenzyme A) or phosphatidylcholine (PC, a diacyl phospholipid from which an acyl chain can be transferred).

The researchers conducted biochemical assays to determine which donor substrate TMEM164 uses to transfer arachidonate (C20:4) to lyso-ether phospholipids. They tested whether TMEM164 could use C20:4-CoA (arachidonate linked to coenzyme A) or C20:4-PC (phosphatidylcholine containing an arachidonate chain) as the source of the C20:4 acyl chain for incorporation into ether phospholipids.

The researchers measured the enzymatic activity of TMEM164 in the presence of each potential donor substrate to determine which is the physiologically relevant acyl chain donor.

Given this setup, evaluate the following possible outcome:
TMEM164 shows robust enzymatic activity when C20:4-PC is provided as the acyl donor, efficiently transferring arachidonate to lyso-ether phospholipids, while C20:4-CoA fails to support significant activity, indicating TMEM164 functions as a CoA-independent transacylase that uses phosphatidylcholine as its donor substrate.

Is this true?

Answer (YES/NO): YES